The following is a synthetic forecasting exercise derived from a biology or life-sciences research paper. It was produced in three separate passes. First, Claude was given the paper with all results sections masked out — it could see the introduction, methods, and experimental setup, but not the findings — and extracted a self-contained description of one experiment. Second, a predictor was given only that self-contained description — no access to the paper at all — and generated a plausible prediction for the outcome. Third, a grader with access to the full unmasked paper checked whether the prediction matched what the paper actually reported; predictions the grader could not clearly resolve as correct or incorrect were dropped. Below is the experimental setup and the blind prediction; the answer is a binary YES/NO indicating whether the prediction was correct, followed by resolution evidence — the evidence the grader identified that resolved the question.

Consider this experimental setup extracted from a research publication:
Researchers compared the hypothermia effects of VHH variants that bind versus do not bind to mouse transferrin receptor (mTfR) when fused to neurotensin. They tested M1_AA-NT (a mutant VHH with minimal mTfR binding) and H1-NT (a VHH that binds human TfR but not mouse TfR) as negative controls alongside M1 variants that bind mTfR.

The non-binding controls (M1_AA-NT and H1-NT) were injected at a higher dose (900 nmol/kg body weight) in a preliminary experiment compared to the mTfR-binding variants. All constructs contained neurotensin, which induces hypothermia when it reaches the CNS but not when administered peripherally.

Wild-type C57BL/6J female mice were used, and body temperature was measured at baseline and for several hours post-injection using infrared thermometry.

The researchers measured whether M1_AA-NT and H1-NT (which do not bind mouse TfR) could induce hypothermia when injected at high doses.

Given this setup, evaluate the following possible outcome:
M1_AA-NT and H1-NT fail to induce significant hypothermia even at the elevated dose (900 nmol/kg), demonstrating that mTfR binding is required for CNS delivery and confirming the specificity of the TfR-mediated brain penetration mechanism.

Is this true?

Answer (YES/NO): YES